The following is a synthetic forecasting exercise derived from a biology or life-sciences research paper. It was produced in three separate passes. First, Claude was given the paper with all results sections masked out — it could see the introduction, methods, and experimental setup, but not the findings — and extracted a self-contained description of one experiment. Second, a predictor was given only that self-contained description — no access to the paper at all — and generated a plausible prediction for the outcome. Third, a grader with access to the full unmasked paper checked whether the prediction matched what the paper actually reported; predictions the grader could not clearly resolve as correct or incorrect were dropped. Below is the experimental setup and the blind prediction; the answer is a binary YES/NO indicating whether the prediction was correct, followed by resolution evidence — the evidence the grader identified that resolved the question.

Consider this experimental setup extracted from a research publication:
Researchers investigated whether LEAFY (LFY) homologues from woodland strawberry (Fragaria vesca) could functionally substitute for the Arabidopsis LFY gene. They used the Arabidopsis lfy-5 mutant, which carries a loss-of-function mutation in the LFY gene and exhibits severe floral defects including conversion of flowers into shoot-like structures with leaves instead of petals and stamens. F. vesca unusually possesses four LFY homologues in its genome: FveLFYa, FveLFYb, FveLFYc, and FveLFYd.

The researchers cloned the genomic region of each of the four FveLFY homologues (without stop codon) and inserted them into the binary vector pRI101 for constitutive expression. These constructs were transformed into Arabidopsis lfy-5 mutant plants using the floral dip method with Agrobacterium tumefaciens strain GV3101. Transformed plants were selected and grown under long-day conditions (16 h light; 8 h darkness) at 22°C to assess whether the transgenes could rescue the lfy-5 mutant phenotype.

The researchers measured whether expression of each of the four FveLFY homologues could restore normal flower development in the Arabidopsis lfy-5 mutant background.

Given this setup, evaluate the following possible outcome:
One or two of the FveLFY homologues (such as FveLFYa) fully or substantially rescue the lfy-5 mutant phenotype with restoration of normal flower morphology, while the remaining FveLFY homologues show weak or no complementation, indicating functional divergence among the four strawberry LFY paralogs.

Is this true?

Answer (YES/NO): YES